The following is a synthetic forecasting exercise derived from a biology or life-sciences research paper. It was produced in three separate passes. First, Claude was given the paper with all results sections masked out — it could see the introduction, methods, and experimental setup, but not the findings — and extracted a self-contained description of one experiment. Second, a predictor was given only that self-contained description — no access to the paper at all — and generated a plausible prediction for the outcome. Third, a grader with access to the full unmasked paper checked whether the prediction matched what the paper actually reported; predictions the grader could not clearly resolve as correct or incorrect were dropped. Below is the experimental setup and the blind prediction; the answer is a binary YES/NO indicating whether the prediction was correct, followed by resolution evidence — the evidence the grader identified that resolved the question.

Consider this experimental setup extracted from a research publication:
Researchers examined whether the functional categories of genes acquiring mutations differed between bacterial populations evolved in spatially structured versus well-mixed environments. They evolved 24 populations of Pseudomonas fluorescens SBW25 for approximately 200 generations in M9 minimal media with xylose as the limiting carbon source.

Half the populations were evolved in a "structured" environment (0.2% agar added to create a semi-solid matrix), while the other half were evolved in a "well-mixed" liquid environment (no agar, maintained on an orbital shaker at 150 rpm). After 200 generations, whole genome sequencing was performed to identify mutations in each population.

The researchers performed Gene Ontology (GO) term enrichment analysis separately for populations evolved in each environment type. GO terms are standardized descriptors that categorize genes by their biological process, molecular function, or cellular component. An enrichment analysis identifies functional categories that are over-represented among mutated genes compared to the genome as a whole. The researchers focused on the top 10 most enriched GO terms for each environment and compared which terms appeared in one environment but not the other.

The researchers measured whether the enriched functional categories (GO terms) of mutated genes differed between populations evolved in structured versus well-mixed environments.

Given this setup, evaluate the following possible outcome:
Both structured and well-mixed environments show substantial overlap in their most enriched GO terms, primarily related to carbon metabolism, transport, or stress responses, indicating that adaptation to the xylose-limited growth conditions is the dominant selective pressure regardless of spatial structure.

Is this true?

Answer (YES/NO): YES